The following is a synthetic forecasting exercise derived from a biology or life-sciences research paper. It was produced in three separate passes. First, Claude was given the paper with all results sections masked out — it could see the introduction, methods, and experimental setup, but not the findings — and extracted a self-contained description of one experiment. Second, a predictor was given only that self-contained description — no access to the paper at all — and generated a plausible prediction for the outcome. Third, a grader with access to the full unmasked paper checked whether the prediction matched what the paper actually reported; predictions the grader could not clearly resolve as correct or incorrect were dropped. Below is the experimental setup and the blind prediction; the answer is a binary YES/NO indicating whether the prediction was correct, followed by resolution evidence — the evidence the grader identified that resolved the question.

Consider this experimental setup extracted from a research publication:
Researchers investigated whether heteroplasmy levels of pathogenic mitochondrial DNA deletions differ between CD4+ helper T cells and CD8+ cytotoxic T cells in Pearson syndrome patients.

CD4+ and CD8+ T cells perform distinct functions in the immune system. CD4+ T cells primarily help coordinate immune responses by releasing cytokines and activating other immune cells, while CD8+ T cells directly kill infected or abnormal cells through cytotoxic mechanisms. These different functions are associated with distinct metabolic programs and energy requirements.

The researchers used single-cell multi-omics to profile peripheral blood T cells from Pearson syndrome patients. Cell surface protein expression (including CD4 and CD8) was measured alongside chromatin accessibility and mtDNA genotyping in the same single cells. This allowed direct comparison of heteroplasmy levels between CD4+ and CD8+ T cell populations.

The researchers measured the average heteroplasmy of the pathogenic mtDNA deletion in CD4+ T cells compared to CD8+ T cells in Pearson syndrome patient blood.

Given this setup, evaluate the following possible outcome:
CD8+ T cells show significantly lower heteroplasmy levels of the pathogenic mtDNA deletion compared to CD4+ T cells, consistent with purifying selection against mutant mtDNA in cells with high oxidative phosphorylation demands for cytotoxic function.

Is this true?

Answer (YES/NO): NO